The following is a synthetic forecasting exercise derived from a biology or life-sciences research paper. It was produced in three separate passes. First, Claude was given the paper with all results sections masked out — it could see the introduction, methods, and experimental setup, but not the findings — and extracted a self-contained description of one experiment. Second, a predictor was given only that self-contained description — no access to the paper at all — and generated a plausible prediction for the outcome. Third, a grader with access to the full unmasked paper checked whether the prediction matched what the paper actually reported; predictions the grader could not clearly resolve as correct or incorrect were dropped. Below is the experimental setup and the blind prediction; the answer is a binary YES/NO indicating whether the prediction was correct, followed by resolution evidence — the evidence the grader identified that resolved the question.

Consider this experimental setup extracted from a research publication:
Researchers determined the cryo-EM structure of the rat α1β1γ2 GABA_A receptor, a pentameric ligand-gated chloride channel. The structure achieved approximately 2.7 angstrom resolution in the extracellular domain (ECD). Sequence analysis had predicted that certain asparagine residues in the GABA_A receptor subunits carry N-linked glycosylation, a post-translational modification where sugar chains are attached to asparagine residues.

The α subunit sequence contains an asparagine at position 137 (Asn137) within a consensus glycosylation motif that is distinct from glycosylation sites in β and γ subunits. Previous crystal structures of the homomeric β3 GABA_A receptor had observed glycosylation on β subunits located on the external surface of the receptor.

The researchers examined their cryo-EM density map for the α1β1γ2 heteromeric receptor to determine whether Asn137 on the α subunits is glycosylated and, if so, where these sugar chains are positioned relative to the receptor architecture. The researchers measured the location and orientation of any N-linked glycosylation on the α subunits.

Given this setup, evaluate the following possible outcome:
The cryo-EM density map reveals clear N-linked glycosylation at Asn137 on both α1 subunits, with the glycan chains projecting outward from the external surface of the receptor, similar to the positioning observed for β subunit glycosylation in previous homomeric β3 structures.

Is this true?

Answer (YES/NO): NO